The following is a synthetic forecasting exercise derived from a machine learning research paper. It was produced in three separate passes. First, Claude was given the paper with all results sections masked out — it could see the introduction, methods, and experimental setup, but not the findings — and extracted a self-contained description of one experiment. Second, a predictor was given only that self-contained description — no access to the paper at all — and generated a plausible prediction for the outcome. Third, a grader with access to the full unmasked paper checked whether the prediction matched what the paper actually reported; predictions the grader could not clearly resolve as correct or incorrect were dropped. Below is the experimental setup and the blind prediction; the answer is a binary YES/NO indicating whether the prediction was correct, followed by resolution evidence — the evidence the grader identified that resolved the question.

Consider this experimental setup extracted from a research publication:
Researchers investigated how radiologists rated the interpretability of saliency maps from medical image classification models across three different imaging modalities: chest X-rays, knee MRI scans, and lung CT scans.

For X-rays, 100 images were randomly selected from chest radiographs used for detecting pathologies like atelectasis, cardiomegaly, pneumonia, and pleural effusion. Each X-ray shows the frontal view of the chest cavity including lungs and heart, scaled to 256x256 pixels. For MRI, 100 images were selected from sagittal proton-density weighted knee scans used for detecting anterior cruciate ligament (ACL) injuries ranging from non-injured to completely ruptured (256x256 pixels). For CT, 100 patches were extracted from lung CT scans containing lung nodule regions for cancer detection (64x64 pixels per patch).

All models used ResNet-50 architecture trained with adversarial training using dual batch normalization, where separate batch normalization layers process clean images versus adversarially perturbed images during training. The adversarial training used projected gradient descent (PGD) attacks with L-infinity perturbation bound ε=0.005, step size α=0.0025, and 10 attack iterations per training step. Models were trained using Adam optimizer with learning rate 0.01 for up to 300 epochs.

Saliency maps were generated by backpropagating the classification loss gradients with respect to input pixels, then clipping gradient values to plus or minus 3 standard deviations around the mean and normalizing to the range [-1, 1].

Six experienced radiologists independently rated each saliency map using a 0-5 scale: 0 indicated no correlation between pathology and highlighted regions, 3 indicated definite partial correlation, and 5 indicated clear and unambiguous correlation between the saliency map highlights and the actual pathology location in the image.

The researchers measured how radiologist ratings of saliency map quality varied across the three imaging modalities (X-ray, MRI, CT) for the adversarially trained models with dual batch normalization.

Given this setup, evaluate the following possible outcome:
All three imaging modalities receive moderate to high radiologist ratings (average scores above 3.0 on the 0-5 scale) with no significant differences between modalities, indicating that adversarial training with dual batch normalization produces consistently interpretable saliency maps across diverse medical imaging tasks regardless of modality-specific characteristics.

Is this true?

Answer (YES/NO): NO